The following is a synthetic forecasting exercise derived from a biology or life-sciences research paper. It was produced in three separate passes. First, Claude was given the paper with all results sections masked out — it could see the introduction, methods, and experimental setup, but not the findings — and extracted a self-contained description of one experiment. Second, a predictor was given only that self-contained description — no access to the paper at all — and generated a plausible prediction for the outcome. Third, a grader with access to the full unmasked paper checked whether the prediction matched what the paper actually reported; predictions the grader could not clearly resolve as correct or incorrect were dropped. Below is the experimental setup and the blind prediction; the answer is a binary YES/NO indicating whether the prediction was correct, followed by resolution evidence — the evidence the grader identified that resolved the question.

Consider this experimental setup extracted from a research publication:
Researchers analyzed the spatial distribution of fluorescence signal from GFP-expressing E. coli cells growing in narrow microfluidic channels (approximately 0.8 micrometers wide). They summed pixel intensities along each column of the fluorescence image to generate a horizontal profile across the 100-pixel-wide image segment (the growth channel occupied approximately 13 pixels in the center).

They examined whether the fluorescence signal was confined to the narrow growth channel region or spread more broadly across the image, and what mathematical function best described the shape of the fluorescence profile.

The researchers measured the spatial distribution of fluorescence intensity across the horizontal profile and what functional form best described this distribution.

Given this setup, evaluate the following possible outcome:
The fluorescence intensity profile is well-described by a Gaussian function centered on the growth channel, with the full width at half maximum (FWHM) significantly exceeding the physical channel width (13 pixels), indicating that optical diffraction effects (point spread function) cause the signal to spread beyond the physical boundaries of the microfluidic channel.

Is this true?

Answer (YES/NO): NO